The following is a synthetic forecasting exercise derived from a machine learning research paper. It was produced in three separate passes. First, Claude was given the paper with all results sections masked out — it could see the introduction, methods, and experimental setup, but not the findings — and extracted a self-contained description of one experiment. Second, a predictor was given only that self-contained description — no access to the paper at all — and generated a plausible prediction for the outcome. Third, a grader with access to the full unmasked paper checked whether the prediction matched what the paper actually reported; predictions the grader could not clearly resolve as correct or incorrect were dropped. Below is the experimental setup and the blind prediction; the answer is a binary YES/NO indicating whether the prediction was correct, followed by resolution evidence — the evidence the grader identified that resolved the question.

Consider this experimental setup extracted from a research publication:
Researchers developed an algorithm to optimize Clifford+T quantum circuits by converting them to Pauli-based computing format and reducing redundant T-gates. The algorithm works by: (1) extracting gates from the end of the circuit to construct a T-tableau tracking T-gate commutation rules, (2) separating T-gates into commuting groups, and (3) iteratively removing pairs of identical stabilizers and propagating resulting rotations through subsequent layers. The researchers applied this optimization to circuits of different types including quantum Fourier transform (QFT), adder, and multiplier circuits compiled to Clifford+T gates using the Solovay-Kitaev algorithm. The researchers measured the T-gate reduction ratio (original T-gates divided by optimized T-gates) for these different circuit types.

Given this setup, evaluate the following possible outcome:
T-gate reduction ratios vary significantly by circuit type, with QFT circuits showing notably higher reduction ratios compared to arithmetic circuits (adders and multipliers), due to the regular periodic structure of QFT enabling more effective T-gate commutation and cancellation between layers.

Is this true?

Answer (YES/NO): NO